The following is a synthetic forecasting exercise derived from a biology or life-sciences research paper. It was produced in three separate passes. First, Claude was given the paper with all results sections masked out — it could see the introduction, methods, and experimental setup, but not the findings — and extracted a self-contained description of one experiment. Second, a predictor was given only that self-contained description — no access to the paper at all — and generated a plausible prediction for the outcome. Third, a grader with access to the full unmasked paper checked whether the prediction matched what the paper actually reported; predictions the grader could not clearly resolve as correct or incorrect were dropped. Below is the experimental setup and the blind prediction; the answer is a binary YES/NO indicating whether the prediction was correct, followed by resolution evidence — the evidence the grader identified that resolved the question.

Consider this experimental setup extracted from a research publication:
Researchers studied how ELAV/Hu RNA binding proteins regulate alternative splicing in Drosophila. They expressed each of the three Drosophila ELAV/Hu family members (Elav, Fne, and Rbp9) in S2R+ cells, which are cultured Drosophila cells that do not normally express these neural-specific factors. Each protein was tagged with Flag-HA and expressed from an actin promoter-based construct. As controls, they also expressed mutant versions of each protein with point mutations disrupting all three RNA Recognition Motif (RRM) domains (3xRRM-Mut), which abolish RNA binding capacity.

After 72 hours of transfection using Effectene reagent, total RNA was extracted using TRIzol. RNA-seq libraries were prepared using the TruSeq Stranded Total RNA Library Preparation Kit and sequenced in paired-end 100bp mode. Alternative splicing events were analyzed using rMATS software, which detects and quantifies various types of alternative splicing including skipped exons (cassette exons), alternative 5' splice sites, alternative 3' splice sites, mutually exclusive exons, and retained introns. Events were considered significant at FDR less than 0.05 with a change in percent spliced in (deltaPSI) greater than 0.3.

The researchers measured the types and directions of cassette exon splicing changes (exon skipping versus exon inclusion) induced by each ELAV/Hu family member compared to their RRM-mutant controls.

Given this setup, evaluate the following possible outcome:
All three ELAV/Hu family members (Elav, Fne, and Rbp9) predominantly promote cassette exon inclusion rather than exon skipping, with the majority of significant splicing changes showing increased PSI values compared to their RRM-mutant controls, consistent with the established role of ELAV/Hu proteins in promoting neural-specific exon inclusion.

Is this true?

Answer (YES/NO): NO